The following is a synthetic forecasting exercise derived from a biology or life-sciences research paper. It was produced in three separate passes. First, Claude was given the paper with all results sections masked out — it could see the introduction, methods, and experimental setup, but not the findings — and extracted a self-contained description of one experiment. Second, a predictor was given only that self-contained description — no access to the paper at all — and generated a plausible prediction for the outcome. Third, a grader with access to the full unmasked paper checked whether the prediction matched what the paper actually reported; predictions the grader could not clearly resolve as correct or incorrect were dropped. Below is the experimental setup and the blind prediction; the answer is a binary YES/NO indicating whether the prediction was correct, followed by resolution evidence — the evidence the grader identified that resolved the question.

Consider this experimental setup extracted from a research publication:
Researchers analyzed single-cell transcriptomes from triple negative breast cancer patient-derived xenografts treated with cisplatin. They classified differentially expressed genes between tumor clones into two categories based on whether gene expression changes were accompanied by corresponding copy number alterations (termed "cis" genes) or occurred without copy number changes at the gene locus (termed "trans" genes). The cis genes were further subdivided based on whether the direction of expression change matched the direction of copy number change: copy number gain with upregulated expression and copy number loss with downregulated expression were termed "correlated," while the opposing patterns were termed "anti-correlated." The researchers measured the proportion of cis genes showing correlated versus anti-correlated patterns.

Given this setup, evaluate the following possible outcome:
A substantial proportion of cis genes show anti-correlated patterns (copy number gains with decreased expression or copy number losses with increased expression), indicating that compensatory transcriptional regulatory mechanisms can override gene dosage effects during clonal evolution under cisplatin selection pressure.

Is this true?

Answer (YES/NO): NO